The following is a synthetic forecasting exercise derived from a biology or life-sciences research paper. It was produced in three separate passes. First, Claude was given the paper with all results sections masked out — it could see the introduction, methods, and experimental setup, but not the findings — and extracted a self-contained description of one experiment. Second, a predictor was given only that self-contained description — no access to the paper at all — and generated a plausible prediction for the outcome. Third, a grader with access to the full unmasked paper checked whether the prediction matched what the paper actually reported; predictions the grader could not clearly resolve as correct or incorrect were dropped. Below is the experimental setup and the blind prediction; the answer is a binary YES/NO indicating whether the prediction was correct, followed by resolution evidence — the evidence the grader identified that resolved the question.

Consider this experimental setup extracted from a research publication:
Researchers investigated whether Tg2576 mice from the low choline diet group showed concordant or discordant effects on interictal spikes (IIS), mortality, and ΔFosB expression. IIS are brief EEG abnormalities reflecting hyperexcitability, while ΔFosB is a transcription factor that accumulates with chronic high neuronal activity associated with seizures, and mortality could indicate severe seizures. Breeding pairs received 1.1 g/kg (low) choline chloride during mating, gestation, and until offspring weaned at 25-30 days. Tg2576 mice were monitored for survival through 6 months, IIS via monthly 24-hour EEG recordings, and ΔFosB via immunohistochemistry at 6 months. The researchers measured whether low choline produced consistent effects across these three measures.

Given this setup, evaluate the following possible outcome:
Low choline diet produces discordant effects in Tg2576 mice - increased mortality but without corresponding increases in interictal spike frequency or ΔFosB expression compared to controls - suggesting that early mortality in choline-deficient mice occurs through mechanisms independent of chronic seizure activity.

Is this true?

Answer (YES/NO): NO